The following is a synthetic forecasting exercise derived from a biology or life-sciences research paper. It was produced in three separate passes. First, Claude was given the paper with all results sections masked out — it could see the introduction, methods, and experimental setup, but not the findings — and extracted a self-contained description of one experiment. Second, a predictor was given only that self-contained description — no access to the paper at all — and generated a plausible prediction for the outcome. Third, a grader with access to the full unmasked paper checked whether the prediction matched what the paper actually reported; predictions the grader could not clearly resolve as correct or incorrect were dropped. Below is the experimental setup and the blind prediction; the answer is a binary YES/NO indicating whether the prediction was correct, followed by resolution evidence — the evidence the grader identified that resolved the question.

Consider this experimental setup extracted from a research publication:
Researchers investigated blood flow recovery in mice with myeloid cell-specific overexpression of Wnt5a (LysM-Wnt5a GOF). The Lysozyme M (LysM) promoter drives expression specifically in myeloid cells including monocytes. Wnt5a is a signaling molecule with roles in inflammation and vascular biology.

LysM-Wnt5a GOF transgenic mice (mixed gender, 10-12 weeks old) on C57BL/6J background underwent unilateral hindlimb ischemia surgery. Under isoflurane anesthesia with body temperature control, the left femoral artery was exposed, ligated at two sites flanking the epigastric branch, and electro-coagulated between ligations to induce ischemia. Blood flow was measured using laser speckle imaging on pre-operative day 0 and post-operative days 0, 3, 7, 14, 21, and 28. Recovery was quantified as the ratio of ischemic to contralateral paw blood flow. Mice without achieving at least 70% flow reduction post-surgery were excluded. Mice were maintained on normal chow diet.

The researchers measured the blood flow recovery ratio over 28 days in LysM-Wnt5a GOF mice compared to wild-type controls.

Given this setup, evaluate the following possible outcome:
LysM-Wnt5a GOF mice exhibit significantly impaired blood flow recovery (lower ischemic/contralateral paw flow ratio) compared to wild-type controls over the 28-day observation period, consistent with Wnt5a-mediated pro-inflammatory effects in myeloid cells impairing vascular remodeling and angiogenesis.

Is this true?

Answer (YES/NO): NO